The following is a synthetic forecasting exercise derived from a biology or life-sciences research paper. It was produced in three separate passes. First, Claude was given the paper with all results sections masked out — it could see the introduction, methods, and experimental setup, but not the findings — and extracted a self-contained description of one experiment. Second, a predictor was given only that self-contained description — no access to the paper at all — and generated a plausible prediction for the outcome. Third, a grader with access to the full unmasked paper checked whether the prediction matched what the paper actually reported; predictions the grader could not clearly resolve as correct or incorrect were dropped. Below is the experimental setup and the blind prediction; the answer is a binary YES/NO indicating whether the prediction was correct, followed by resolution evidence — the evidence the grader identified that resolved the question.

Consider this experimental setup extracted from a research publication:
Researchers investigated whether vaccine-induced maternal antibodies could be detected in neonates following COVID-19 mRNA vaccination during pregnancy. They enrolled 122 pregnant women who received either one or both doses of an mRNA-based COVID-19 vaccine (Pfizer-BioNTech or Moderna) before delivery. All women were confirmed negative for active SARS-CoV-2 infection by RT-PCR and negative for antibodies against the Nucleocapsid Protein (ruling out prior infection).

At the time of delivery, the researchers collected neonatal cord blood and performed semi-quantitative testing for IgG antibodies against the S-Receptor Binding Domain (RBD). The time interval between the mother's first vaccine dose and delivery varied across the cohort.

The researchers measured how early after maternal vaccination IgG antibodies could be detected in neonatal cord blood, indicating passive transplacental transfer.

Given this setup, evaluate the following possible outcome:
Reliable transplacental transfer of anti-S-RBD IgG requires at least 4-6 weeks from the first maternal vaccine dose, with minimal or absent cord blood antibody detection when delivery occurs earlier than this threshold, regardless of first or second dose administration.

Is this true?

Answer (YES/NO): NO